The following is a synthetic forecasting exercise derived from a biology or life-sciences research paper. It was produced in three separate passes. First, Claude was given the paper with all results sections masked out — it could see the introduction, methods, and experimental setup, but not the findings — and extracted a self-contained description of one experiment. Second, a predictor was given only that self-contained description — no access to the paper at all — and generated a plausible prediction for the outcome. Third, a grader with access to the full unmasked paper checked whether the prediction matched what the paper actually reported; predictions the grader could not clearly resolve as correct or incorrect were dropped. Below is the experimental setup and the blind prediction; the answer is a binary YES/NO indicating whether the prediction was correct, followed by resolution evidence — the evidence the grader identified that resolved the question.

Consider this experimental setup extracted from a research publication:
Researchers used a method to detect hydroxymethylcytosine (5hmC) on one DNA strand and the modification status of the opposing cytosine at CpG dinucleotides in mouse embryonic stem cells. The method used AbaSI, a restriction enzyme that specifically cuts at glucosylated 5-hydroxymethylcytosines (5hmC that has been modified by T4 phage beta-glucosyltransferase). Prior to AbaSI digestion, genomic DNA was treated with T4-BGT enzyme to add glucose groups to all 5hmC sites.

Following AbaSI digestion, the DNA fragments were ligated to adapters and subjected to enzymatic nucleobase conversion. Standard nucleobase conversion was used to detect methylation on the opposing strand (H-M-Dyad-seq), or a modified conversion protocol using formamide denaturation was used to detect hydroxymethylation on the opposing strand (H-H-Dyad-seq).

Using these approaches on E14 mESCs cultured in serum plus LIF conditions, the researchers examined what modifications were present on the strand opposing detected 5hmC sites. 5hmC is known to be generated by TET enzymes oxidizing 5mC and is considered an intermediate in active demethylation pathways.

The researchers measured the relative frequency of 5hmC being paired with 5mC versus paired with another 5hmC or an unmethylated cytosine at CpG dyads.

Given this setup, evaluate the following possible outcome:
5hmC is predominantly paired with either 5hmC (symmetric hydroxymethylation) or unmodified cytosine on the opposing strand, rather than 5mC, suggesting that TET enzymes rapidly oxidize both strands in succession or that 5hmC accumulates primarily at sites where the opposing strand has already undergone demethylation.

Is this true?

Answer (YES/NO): NO